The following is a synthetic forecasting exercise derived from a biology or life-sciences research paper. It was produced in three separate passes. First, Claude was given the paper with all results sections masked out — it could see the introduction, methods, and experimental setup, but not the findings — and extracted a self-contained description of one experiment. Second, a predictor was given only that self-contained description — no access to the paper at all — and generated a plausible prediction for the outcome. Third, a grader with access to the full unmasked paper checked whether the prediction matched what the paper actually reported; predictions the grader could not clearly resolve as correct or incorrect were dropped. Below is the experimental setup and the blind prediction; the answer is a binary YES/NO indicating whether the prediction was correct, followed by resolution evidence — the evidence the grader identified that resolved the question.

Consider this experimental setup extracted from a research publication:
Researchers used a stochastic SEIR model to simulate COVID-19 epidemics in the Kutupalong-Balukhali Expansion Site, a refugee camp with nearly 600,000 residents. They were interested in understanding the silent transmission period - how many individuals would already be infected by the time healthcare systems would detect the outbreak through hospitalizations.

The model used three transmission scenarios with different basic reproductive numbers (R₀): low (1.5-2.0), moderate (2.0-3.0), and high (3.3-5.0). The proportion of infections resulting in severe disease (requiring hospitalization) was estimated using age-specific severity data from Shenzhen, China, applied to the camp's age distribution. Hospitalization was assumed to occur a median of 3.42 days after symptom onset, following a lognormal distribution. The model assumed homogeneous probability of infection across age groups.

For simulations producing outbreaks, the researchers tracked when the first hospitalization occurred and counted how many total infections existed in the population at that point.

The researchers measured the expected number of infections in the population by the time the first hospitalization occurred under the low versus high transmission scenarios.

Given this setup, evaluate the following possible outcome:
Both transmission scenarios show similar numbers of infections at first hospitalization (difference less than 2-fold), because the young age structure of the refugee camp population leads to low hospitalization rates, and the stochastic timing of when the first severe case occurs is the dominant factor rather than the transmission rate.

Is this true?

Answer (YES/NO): NO